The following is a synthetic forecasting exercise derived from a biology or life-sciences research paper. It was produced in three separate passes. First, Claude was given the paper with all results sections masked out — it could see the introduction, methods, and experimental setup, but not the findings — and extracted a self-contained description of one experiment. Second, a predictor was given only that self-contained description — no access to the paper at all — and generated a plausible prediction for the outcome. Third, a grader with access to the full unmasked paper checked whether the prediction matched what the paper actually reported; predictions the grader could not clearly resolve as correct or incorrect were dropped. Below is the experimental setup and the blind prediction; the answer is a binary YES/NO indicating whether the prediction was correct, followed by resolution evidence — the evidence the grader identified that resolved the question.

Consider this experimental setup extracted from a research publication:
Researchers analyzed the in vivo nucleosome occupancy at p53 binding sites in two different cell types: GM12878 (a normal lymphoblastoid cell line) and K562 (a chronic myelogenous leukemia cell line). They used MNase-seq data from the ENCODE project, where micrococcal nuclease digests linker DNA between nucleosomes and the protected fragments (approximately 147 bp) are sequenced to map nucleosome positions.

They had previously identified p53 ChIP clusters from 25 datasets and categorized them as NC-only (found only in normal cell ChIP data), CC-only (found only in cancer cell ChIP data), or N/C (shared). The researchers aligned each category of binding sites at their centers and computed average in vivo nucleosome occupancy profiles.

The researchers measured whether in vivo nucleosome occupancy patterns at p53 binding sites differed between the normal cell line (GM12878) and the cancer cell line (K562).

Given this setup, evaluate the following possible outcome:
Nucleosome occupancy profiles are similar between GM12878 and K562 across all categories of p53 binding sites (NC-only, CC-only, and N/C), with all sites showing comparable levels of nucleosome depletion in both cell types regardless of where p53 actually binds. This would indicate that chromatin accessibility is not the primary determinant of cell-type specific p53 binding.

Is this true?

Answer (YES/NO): NO